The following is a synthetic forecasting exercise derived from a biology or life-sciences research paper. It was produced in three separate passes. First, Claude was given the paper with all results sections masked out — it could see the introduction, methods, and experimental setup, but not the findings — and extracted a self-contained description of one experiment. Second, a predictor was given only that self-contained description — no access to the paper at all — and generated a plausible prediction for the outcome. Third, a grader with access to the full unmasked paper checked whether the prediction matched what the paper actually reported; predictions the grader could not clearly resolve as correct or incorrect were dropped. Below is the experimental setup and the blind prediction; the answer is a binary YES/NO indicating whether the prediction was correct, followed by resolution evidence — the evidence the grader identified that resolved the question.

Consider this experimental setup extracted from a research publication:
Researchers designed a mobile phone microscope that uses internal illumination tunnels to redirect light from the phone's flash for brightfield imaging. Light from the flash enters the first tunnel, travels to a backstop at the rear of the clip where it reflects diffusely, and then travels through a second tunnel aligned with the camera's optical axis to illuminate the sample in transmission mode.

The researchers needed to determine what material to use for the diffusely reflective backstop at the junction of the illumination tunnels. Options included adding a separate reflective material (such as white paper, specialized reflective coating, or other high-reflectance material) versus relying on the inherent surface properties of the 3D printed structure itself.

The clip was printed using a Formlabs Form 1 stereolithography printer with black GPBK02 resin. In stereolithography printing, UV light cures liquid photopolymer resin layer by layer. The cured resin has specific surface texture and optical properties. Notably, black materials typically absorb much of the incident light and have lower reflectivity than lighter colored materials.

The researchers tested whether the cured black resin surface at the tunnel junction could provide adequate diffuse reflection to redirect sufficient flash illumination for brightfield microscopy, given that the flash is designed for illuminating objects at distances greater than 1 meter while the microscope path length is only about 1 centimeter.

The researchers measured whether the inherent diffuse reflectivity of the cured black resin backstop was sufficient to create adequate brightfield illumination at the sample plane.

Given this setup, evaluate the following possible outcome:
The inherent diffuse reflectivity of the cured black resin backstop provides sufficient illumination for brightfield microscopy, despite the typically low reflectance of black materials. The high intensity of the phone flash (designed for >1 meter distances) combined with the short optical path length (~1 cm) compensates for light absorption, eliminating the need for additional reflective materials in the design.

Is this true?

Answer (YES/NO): YES